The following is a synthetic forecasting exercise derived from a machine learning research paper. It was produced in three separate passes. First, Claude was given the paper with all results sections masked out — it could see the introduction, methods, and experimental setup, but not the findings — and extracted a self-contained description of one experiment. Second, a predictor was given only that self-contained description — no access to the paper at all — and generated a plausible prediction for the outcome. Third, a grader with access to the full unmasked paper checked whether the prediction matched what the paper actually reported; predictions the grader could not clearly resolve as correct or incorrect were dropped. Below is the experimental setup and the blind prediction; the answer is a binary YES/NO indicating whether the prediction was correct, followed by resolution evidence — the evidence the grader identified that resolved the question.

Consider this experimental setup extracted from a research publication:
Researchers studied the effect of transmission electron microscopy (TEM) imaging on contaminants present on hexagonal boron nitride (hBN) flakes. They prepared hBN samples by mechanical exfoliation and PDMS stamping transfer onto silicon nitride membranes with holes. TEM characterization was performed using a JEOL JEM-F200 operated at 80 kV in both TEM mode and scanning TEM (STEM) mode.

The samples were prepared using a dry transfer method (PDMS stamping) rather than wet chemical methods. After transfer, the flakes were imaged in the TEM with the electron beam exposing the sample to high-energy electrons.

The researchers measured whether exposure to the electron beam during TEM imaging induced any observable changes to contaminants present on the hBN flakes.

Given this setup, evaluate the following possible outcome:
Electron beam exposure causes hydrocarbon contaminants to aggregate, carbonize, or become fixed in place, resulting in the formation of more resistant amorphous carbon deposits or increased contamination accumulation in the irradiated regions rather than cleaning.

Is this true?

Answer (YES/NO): NO